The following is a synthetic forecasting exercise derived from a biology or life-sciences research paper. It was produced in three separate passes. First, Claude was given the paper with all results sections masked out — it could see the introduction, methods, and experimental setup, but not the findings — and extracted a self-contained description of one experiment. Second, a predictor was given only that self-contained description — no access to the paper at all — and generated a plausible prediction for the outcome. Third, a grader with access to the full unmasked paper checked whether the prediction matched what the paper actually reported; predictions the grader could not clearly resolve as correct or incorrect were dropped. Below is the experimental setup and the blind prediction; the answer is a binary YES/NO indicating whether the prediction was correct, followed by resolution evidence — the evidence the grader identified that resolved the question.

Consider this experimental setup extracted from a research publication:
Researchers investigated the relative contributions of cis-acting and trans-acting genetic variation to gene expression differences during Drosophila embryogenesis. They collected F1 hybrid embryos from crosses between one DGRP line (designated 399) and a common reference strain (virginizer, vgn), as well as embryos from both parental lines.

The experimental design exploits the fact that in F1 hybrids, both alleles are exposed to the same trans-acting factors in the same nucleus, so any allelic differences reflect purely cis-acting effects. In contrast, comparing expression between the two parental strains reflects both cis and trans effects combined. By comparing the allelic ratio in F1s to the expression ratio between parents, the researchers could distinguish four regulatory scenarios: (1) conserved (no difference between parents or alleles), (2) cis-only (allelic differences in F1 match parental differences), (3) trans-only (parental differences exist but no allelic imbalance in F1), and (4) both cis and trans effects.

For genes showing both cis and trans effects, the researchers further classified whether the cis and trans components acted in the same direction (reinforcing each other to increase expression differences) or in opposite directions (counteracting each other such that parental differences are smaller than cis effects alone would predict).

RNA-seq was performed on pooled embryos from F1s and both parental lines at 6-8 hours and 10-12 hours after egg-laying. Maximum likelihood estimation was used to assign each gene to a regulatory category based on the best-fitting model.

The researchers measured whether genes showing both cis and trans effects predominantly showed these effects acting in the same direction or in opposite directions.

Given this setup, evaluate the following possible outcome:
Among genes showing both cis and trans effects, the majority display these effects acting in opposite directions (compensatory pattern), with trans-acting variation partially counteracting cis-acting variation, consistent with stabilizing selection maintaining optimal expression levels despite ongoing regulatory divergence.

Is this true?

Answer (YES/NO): YES